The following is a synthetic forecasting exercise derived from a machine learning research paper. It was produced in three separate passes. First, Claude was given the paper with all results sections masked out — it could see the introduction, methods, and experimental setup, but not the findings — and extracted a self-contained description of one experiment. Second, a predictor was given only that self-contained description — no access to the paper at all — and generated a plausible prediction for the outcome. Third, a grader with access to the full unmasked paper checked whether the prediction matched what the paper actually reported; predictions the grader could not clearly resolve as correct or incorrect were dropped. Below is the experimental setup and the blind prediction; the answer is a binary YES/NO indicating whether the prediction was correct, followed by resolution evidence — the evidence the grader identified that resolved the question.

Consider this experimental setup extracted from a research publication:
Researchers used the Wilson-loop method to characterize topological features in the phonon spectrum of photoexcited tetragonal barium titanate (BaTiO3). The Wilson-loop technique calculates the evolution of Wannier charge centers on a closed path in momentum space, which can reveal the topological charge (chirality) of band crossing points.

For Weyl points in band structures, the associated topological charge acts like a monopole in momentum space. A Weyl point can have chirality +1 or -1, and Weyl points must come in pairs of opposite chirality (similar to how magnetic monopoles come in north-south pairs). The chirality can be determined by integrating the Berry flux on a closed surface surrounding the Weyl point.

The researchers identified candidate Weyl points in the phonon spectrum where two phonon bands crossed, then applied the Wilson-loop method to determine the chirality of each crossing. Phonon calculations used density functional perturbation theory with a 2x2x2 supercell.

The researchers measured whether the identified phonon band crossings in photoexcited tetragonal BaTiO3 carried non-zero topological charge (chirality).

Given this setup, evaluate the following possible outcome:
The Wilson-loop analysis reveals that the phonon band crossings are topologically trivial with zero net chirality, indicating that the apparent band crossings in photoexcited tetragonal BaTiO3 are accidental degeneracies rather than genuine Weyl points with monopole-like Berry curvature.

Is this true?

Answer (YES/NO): NO